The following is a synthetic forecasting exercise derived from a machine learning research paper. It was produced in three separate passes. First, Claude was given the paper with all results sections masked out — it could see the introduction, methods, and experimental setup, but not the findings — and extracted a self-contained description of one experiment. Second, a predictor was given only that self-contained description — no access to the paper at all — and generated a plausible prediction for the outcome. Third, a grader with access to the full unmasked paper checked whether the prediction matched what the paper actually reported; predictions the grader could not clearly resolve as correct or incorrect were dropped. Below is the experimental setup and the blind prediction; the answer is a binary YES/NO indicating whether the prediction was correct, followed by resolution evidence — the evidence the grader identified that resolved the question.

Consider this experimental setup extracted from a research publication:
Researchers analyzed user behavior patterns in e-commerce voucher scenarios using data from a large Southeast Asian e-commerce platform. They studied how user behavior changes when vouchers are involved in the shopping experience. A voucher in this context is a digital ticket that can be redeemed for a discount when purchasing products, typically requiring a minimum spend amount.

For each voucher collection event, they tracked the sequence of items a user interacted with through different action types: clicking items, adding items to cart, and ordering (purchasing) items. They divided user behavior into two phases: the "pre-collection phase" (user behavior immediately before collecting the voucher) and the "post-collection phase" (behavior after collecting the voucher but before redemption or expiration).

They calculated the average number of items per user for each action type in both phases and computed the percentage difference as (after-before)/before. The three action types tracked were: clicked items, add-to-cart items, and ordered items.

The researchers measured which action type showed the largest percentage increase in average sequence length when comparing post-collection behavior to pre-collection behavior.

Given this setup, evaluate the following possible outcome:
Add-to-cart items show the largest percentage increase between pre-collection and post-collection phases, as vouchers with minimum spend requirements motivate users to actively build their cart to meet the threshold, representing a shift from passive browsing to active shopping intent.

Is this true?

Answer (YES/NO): NO